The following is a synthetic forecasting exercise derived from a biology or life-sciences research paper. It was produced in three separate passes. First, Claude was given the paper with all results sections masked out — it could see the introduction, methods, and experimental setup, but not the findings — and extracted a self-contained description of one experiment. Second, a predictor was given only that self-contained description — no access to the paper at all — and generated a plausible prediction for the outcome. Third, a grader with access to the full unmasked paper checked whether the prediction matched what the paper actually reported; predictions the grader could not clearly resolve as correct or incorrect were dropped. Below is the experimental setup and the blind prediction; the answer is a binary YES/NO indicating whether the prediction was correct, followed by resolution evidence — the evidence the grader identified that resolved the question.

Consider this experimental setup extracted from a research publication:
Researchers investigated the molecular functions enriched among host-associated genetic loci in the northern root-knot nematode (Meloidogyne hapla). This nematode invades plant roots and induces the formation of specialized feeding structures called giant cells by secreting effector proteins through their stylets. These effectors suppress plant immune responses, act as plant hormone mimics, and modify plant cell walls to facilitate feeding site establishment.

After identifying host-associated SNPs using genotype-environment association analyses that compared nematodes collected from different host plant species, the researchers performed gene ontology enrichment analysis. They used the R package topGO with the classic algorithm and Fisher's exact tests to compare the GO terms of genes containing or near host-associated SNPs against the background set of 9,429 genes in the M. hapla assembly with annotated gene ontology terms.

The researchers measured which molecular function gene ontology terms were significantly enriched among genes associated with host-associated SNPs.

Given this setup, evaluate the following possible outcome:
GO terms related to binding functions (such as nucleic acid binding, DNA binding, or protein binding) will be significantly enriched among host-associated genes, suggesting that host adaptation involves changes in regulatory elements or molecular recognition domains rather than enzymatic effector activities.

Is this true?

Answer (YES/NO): NO